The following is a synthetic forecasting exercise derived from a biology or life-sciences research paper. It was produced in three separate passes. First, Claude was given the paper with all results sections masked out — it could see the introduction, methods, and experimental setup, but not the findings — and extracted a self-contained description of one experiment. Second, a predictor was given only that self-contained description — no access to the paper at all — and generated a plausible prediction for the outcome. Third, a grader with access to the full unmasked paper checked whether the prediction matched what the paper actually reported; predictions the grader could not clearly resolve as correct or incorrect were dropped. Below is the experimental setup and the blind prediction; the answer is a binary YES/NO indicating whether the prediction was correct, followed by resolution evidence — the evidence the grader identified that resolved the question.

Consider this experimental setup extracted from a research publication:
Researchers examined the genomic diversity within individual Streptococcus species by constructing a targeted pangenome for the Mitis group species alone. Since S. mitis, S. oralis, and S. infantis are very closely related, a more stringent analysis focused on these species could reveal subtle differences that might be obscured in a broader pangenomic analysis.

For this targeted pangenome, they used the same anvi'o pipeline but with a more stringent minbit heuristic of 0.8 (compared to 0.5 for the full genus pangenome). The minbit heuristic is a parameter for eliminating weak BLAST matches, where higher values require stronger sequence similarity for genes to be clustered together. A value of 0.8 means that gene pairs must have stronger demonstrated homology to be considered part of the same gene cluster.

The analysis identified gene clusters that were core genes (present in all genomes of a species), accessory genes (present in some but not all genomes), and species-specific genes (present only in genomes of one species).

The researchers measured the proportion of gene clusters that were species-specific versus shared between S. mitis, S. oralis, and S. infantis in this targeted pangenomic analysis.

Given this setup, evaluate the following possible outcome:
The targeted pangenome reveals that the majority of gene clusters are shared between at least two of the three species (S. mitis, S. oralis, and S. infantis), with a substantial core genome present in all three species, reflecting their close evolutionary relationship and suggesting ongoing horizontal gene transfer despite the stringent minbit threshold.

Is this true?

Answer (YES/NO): YES